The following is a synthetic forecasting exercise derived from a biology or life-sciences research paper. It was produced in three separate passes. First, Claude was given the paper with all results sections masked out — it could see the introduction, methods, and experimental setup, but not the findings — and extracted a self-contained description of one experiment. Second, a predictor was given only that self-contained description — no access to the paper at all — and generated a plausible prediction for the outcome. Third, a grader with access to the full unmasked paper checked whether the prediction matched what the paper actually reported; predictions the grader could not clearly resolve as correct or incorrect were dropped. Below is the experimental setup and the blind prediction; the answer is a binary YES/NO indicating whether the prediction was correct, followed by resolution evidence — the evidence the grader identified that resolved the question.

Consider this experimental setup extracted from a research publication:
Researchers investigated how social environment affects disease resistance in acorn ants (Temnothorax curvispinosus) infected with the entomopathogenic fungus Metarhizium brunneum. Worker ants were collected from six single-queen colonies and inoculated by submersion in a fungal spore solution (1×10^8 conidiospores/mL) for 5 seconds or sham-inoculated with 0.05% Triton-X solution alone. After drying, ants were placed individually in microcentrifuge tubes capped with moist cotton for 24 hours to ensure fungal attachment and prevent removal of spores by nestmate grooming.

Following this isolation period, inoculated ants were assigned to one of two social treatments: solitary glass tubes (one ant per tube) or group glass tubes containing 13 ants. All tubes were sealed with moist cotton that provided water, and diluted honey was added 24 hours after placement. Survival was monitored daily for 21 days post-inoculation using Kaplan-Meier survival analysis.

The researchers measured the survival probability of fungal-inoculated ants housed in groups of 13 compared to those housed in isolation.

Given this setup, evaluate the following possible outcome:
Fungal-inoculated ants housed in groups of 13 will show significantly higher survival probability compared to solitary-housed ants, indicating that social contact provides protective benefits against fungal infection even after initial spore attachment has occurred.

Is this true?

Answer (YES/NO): YES